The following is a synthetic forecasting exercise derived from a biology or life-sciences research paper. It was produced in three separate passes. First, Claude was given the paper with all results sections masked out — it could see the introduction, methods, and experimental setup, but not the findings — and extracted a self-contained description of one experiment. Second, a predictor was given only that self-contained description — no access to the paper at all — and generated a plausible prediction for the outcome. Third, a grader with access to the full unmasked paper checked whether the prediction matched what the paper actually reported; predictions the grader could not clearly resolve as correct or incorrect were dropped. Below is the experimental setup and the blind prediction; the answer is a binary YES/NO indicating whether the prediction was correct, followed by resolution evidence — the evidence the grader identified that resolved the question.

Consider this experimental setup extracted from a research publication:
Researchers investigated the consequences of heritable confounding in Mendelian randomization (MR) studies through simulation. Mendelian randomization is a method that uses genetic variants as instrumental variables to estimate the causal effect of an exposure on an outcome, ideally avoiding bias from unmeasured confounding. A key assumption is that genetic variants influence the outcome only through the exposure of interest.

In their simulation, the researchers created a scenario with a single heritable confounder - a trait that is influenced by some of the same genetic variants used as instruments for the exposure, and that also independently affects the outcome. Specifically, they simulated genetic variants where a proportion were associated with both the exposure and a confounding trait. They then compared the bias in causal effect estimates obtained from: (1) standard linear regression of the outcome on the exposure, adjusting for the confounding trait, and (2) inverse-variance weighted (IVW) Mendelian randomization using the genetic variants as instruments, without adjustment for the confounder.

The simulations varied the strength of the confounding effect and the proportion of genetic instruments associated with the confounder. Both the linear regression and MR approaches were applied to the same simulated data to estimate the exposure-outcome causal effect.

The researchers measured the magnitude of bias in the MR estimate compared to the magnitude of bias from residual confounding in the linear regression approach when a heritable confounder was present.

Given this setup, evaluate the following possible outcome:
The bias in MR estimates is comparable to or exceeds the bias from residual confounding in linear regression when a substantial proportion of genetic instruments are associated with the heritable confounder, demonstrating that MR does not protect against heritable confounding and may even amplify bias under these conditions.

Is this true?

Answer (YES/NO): YES